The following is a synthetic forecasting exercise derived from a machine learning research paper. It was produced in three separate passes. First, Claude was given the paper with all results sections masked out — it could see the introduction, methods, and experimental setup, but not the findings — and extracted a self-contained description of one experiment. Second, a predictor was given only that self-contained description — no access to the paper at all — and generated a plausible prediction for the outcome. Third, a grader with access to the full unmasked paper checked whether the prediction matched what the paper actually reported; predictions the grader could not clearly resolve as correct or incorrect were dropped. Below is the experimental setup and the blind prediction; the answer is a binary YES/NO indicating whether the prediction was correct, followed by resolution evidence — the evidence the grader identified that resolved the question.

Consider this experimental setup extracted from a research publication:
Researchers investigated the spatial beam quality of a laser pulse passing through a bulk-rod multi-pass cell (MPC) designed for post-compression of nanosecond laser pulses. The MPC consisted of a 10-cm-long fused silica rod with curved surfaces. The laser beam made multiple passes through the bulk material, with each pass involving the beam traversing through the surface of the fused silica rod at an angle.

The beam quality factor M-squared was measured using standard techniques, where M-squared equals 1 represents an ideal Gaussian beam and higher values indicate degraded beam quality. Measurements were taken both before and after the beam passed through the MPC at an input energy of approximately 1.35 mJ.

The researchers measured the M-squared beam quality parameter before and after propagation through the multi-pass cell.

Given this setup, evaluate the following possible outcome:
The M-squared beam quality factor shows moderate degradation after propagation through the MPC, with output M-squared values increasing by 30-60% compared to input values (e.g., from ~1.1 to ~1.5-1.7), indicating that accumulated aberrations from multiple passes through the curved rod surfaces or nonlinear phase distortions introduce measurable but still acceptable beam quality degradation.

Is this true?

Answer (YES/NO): NO